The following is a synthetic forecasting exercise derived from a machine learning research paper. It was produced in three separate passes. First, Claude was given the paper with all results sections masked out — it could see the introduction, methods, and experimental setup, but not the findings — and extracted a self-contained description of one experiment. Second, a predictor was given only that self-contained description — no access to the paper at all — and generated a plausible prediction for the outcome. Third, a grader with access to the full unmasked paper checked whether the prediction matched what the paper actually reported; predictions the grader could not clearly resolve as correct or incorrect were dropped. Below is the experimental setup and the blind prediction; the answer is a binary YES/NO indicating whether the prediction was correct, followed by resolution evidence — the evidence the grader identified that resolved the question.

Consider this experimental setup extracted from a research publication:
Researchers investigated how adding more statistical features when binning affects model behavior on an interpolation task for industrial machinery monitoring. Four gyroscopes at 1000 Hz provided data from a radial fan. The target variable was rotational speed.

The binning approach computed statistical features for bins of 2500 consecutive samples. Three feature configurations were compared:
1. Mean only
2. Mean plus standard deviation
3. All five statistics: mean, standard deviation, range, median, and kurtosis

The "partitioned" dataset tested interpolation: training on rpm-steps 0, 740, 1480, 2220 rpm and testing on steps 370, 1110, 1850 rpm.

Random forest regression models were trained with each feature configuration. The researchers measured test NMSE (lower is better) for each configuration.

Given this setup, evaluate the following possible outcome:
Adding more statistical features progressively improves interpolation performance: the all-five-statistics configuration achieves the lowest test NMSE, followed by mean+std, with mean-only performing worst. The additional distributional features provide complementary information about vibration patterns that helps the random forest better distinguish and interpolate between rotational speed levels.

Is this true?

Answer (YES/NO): NO